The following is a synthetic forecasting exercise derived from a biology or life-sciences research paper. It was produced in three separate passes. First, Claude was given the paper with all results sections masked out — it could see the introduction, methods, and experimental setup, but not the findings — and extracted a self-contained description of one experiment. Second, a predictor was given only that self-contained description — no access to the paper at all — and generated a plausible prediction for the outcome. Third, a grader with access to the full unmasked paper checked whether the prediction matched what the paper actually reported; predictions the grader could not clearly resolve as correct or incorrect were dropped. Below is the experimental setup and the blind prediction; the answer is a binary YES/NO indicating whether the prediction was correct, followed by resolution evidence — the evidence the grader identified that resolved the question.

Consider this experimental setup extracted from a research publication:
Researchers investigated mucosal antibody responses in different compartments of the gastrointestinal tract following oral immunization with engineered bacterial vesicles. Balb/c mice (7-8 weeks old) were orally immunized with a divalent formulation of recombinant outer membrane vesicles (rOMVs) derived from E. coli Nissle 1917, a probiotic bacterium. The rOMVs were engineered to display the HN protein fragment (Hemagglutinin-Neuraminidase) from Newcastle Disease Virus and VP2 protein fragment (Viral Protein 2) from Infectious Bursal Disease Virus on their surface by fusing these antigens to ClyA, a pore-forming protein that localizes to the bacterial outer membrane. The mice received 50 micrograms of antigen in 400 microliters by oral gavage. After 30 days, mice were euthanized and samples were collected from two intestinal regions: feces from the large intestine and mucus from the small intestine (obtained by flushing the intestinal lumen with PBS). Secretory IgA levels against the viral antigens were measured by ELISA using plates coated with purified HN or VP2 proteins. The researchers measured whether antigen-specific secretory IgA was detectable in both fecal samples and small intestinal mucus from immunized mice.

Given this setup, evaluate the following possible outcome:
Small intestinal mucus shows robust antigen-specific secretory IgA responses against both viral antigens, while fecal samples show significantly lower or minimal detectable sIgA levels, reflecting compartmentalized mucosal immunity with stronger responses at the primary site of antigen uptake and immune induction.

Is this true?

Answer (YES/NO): NO